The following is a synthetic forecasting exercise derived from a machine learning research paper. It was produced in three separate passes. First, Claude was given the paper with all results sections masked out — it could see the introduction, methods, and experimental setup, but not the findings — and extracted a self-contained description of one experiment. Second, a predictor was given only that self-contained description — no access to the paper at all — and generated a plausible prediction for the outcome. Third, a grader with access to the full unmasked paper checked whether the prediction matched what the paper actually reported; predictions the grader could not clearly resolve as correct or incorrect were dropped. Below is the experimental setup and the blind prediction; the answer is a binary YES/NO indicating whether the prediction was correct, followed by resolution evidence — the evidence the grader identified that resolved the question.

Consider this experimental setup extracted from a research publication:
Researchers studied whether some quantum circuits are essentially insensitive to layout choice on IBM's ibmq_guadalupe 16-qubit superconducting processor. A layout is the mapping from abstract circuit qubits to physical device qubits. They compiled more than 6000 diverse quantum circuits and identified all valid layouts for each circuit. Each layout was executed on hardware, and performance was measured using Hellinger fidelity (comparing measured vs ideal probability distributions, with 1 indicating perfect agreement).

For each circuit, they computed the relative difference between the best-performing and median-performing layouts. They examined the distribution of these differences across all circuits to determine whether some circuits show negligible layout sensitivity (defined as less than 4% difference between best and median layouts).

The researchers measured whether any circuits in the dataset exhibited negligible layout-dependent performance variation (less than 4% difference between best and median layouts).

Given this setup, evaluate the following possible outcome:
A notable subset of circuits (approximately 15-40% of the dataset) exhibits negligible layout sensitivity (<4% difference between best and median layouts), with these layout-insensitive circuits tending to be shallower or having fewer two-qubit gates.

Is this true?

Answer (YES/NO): NO